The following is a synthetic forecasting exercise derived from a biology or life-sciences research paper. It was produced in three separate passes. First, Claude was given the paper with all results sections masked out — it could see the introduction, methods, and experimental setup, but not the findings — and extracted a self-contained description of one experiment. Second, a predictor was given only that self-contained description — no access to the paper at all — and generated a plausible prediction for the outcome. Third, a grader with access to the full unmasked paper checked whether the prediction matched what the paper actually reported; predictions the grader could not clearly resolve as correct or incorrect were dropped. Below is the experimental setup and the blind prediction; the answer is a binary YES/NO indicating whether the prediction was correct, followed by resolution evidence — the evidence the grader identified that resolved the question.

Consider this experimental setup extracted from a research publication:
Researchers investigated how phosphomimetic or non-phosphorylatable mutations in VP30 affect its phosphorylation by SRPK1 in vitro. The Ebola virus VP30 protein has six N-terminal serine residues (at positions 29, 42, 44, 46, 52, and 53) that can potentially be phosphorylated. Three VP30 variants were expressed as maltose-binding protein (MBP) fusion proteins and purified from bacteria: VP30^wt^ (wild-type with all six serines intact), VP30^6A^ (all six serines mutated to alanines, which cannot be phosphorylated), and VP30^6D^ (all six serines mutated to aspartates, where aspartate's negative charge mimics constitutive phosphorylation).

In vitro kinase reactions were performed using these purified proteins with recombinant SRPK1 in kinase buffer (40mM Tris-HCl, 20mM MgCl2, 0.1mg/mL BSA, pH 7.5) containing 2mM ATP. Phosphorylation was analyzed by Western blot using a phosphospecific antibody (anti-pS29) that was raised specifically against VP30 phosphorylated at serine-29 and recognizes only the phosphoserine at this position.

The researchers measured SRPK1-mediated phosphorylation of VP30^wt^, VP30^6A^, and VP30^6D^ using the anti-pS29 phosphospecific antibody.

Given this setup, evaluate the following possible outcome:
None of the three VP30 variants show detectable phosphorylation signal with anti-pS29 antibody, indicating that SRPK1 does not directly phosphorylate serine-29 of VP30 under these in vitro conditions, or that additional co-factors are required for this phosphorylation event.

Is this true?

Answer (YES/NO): NO